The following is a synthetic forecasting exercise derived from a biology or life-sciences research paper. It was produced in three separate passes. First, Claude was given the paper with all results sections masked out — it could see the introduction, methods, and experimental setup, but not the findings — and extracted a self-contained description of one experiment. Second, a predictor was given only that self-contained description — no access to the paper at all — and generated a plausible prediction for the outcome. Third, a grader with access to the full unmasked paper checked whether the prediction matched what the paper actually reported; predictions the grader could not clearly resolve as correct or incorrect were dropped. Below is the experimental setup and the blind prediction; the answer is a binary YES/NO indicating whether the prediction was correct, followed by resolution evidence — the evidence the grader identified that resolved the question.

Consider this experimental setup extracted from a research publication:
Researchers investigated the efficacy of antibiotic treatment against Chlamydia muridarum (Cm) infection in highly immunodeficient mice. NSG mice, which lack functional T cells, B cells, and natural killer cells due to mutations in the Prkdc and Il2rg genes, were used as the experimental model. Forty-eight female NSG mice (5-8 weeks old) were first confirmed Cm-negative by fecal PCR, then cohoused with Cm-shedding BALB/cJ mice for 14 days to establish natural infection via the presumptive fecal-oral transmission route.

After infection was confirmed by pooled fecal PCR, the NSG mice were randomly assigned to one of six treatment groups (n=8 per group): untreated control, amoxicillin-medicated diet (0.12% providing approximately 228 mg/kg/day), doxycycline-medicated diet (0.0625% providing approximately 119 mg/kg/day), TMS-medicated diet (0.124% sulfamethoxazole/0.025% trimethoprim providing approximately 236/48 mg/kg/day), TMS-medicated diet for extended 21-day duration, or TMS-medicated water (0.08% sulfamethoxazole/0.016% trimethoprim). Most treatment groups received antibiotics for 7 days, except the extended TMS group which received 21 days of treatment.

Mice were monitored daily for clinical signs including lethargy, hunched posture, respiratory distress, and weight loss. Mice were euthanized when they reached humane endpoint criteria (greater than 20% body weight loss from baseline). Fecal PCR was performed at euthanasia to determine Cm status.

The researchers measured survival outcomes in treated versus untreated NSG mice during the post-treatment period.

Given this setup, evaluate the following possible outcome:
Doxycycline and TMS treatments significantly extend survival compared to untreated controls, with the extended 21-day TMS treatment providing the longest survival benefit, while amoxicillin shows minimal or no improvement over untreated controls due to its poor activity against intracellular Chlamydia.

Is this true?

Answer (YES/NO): NO